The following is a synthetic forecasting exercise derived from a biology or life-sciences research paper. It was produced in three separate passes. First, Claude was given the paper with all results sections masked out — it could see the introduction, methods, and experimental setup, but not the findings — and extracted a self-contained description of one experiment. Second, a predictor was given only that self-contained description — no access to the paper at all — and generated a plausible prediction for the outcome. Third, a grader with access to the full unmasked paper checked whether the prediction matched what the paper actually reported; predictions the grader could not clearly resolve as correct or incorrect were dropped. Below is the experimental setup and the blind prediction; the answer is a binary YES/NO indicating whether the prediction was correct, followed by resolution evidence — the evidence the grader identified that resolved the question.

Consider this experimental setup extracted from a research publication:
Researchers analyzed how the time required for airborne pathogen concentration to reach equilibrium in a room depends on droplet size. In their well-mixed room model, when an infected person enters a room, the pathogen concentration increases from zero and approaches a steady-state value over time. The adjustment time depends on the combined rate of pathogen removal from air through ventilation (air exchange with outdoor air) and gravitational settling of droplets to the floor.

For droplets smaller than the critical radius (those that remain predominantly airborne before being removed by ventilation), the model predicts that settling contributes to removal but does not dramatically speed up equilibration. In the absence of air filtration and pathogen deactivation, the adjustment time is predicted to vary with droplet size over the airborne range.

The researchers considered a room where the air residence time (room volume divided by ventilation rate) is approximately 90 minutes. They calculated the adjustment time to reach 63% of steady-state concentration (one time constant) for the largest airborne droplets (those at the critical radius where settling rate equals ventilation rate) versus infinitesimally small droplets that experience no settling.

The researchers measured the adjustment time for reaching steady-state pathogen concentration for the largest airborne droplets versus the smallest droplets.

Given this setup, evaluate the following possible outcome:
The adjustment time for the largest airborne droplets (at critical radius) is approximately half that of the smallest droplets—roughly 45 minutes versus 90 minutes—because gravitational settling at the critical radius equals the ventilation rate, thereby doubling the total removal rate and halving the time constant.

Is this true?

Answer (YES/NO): YES